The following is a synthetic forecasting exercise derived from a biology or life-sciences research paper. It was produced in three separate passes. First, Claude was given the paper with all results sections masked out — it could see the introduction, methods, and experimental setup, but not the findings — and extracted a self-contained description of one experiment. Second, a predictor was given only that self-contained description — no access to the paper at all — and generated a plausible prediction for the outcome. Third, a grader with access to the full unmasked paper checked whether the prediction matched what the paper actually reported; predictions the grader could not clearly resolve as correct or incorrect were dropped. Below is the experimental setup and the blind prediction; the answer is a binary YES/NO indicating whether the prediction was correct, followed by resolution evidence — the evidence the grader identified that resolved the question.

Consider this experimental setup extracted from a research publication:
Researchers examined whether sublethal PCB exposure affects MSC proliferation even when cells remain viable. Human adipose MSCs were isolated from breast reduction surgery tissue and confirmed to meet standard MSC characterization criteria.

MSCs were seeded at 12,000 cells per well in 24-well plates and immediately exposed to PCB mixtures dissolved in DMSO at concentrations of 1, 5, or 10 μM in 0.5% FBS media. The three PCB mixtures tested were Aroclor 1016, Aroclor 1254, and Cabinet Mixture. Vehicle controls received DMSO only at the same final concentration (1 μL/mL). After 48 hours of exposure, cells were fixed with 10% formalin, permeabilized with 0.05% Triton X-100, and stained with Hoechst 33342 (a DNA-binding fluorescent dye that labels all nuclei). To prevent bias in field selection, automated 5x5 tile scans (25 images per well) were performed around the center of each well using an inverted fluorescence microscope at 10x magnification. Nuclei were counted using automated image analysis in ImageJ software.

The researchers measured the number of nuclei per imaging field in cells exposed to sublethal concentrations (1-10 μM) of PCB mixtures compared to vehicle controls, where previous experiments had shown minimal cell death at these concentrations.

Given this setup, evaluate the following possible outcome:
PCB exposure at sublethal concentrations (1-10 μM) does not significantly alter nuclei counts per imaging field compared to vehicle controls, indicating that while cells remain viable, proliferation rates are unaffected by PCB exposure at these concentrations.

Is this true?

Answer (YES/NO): NO